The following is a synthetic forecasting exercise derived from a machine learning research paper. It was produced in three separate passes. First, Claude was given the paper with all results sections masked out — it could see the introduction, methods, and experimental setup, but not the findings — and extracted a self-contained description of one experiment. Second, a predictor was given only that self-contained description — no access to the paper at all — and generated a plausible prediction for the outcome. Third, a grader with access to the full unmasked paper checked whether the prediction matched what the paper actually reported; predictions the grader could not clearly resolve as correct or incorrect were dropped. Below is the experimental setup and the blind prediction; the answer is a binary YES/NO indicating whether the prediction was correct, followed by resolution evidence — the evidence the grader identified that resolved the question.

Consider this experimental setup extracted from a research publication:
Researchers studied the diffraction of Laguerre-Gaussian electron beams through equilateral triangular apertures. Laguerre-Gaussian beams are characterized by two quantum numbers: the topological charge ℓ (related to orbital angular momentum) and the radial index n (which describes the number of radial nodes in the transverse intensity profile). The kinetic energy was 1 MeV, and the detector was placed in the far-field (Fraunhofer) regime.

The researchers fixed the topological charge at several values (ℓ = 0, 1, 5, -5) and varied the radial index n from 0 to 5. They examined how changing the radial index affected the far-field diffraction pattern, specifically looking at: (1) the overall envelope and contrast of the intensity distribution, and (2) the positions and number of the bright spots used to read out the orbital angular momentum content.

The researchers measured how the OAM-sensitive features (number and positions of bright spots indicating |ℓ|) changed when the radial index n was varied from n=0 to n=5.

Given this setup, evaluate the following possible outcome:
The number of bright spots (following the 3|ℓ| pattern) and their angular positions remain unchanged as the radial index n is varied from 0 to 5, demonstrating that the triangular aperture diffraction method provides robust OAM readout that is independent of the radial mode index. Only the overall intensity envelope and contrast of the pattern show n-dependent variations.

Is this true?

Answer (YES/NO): YES